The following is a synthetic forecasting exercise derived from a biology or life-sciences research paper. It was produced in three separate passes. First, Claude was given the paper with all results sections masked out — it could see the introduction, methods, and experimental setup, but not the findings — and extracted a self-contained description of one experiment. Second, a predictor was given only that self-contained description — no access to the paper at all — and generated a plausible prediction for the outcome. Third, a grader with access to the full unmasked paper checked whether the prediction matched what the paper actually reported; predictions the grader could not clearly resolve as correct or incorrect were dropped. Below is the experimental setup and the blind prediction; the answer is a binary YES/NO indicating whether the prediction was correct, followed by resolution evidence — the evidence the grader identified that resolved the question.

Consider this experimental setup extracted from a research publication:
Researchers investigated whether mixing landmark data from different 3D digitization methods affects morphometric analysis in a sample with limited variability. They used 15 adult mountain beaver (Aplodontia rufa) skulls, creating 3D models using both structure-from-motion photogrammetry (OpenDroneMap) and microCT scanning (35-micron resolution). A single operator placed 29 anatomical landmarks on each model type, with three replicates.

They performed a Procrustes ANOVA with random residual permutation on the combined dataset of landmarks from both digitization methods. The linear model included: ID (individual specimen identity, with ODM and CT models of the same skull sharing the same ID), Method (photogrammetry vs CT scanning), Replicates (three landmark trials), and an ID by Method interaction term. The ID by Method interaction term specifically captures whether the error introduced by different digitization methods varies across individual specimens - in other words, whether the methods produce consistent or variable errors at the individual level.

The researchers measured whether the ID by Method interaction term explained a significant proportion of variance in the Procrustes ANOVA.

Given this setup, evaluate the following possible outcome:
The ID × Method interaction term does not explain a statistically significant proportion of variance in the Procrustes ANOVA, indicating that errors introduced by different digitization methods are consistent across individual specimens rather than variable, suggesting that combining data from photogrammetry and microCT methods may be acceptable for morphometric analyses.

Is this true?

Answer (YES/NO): NO